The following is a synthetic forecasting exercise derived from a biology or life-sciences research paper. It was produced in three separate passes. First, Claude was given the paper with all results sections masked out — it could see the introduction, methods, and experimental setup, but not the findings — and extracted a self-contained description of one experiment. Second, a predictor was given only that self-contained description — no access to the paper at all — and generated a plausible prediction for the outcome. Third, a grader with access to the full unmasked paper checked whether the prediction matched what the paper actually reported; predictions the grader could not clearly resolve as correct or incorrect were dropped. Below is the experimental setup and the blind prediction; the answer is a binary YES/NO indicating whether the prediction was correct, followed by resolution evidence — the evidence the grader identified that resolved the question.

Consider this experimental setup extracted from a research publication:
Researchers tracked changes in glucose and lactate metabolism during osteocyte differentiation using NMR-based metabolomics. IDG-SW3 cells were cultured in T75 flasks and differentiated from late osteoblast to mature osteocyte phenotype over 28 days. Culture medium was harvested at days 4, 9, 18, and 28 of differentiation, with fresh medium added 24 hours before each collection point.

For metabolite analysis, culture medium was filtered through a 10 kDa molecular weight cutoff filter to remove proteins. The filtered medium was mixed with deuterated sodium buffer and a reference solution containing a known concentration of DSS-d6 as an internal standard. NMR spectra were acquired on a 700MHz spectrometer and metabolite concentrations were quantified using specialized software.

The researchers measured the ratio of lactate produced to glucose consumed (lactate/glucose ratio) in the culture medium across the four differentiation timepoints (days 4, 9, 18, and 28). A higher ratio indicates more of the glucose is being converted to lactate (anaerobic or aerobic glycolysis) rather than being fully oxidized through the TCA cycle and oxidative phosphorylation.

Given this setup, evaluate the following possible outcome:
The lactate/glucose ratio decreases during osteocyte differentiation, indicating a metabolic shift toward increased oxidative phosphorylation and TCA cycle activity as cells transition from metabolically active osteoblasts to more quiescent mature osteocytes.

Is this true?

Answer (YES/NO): NO